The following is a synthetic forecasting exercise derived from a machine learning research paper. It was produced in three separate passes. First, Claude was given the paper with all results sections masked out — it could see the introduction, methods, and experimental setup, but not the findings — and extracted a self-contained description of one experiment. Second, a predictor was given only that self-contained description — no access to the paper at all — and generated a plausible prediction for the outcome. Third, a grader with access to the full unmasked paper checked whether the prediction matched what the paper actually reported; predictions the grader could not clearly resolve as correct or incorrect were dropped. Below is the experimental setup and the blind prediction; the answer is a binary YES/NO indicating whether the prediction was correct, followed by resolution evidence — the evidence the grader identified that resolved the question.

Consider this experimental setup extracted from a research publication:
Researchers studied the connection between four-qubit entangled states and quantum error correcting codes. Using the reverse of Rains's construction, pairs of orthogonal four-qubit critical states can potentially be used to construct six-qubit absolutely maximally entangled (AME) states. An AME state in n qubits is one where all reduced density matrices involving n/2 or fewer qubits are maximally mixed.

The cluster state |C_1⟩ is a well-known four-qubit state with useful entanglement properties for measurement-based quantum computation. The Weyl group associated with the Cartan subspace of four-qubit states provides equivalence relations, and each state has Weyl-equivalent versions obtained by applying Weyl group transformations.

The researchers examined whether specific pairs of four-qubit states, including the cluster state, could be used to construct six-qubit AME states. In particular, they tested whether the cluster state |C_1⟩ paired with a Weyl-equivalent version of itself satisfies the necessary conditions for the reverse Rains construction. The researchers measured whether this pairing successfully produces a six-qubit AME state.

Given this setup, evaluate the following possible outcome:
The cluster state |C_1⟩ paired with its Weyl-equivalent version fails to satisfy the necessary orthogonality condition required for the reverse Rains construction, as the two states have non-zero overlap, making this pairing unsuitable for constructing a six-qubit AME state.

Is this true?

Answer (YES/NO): NO